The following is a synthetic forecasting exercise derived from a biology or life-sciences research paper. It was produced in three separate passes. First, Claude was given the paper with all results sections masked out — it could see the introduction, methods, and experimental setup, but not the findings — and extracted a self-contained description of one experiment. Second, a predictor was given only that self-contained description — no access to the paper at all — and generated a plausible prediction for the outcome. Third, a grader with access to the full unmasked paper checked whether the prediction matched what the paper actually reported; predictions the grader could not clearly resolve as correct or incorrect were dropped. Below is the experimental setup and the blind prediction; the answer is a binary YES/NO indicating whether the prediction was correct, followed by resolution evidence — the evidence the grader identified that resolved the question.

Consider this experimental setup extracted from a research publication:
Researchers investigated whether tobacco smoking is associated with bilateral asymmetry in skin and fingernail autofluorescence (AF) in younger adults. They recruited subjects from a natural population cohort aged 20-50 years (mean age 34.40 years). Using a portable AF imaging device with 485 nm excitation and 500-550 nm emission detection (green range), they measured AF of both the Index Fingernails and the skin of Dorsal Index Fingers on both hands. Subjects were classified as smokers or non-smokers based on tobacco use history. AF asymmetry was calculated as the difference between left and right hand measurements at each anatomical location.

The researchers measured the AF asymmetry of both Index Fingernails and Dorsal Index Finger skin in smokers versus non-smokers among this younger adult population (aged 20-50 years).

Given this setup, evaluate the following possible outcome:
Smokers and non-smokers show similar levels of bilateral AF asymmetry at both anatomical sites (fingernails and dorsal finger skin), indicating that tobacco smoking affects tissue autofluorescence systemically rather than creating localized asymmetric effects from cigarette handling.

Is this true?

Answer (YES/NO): NO